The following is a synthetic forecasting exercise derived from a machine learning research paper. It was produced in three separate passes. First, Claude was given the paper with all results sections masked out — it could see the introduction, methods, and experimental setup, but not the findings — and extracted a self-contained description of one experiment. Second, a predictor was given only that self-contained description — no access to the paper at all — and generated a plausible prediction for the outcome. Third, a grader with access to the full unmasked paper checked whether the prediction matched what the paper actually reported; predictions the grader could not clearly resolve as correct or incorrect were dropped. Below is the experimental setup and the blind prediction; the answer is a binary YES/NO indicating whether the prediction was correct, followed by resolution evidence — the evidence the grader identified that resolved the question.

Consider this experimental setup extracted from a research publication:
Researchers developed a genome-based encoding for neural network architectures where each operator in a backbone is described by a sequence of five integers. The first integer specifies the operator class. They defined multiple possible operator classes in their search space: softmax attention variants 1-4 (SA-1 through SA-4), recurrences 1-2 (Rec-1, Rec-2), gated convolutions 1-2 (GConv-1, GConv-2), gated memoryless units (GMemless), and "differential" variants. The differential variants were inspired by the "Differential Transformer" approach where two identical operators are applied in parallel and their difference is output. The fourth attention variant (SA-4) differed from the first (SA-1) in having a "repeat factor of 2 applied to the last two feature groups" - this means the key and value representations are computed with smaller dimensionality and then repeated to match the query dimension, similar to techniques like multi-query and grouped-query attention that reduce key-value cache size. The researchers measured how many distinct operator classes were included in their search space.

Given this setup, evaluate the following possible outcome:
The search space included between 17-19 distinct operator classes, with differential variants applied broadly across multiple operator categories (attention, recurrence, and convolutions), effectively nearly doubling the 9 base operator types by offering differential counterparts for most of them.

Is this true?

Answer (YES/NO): YES